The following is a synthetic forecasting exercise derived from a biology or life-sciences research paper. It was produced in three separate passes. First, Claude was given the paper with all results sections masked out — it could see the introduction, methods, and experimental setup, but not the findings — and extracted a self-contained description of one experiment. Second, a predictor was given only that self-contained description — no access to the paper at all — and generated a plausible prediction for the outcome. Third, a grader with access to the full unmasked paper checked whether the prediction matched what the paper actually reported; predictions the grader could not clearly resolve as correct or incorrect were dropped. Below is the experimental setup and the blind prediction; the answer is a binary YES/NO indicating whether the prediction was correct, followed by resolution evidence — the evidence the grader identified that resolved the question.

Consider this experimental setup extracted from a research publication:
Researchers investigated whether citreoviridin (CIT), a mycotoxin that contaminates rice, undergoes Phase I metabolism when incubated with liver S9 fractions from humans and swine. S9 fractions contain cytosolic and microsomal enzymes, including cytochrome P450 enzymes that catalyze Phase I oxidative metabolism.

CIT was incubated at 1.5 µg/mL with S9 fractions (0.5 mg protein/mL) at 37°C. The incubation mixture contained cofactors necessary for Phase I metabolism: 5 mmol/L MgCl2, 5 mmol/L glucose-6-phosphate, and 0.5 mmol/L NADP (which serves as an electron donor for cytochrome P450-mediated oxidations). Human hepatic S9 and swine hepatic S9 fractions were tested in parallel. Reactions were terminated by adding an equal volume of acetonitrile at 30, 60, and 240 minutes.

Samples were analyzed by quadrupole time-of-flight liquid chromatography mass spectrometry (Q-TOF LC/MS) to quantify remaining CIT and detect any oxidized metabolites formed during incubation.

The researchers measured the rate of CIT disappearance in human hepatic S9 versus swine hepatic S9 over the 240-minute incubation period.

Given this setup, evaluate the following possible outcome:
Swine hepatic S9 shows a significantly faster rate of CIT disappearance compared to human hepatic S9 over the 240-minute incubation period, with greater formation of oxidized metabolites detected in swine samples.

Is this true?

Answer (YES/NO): NO